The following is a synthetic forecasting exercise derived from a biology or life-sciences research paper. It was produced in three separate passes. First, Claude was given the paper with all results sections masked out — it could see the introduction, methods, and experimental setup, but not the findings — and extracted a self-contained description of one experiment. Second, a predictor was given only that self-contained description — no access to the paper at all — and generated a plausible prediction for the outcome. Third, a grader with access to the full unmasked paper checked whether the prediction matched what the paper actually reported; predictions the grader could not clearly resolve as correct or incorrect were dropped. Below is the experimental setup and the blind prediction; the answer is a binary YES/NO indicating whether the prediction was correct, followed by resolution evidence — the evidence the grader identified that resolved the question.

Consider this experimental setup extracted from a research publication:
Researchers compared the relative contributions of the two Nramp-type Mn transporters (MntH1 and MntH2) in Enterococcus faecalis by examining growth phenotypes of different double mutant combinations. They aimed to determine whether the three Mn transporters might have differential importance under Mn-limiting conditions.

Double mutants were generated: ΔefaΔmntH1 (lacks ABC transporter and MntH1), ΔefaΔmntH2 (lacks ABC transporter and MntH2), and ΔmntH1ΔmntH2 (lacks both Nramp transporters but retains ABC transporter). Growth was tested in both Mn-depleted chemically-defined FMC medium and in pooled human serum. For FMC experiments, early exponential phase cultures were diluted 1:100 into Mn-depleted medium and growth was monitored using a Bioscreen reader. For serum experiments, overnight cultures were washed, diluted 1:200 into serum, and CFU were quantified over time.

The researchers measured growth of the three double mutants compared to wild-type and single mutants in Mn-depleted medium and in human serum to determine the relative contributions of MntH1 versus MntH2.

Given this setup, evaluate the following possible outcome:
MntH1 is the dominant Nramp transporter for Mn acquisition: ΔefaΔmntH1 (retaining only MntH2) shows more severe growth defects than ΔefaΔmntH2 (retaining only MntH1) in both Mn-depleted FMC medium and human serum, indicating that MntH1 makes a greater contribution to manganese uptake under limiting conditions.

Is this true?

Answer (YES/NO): NO